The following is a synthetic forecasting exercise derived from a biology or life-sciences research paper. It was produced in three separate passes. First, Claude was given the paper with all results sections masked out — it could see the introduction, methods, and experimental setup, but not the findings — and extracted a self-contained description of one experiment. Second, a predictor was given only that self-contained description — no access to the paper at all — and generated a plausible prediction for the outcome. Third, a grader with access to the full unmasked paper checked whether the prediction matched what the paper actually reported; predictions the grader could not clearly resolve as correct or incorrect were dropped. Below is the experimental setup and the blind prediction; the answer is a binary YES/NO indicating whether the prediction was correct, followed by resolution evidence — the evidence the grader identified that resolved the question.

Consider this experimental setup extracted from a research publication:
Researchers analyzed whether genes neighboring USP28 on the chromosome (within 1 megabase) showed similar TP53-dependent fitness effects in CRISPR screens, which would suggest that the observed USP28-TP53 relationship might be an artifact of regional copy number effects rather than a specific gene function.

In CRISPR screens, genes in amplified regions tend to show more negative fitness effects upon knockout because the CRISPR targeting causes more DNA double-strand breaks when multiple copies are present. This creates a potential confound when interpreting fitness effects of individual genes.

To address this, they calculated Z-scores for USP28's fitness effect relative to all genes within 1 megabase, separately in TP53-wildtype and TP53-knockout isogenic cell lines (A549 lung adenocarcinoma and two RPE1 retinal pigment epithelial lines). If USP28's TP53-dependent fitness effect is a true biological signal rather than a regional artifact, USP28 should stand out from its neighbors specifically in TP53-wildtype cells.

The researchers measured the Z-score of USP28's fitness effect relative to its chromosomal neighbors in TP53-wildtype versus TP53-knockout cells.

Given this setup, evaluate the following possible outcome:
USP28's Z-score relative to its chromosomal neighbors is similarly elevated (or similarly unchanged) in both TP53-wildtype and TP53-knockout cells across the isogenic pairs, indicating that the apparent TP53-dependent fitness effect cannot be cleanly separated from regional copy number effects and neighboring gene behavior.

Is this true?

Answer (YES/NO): NO